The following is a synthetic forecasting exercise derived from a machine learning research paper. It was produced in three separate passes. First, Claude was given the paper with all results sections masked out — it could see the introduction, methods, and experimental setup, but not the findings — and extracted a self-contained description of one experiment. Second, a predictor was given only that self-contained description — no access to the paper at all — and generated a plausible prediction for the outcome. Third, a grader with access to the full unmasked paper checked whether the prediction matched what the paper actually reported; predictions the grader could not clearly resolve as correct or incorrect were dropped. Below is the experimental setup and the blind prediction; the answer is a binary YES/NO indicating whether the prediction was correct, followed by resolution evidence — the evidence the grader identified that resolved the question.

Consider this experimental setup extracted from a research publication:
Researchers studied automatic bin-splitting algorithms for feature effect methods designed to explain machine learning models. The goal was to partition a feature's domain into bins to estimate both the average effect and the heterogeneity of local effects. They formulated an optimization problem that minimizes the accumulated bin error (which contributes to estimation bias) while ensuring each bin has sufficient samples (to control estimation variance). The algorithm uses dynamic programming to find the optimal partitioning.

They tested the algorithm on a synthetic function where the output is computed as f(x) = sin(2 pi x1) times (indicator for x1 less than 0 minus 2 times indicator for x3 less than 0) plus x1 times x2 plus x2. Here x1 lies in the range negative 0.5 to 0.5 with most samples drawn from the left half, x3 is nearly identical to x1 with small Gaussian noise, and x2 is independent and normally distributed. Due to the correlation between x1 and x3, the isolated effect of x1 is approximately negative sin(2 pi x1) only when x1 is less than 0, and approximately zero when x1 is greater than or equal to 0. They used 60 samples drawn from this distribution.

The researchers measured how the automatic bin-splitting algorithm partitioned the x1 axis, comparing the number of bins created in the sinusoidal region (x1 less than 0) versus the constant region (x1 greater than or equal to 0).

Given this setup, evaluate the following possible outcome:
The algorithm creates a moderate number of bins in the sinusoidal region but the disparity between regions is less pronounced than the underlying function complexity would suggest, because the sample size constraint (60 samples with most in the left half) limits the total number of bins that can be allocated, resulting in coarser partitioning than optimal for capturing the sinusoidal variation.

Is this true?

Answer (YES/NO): NO